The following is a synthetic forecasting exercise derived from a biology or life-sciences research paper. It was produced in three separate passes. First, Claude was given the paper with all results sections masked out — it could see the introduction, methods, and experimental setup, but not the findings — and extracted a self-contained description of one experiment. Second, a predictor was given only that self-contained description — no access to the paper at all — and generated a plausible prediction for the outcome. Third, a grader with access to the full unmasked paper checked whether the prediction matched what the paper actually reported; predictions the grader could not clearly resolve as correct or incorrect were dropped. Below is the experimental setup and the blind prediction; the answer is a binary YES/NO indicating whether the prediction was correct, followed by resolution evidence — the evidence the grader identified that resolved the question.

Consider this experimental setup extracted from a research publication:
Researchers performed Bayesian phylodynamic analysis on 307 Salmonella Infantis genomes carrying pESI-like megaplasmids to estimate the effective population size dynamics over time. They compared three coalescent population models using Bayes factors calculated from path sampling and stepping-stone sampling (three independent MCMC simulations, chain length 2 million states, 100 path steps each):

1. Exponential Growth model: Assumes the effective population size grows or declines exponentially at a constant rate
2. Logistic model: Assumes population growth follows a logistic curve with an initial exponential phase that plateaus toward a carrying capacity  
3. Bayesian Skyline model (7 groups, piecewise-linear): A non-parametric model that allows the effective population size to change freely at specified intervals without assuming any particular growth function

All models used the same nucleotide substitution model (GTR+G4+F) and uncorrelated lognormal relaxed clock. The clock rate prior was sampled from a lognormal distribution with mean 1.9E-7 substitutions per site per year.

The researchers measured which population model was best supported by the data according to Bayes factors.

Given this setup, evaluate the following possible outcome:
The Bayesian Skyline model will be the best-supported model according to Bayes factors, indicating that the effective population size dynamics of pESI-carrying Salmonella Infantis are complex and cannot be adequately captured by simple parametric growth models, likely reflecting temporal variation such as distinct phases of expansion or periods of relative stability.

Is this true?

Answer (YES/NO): YES